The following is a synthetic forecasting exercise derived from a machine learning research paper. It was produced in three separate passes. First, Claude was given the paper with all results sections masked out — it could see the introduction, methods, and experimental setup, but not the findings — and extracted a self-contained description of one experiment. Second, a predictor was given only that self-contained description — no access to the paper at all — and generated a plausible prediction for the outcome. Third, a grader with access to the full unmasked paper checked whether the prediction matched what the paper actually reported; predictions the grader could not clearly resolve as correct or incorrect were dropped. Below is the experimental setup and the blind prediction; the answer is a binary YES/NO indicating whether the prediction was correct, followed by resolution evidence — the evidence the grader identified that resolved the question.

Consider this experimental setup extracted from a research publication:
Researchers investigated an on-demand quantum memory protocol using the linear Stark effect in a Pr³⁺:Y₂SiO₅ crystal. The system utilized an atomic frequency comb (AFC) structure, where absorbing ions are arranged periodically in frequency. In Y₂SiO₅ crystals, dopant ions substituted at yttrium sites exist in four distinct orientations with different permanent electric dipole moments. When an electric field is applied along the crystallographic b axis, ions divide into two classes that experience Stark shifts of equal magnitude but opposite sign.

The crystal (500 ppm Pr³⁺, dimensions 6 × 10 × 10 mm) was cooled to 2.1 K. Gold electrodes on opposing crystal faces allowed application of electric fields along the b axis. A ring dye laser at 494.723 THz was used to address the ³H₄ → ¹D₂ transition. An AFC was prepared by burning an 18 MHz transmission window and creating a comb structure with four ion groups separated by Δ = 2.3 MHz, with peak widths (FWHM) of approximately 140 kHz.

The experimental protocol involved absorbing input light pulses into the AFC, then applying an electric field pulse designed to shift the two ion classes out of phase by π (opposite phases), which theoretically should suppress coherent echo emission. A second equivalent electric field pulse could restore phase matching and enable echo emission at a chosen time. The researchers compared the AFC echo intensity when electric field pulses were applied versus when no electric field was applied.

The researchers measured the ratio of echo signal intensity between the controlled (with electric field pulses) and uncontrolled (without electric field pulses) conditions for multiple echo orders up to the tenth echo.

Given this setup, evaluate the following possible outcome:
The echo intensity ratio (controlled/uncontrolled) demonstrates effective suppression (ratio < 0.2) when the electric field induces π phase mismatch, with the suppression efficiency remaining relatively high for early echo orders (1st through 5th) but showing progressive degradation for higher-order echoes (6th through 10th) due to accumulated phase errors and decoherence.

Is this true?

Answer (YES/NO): NO